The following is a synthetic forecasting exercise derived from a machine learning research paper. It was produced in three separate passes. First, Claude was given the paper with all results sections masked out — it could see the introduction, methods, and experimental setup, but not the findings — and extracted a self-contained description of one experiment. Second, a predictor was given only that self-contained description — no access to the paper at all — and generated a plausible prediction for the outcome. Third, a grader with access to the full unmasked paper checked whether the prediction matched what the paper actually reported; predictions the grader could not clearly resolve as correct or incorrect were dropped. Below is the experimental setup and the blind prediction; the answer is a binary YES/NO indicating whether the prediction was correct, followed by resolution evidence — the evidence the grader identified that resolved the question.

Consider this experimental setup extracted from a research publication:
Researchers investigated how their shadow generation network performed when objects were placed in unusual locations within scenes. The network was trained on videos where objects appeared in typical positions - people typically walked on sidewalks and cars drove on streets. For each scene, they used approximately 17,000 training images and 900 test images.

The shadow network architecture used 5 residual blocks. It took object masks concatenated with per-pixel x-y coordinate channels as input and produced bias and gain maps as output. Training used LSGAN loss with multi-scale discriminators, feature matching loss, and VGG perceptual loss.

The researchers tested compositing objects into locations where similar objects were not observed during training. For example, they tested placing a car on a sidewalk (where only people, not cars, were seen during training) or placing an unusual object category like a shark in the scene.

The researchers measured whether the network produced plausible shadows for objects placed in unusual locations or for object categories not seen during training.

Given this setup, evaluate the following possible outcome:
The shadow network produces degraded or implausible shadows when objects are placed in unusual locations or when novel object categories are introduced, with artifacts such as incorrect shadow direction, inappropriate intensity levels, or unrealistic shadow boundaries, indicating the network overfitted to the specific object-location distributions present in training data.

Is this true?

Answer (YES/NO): YES